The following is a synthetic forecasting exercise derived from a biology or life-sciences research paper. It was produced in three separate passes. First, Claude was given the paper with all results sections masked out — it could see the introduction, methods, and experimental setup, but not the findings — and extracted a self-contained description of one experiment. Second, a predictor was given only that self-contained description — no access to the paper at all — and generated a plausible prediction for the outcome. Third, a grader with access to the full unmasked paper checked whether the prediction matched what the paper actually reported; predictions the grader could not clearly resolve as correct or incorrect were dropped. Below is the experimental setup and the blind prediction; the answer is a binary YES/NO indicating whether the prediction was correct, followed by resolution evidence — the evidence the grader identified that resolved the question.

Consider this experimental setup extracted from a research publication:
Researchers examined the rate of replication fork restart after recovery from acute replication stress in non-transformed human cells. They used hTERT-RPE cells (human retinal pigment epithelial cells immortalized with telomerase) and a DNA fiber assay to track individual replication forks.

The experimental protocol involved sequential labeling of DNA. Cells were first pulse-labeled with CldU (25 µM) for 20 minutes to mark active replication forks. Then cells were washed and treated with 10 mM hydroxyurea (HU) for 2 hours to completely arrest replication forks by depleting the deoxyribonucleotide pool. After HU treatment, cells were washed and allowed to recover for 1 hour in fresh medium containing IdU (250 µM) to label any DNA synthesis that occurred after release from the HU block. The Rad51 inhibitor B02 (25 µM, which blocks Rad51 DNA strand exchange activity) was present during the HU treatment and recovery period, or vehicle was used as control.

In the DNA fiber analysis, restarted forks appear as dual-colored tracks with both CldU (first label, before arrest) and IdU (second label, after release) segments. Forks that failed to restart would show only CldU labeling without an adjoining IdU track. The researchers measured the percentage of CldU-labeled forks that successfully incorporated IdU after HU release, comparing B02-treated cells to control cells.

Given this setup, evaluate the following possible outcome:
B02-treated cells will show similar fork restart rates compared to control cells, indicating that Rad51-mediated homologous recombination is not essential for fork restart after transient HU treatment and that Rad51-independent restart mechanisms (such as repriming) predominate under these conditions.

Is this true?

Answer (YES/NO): YES